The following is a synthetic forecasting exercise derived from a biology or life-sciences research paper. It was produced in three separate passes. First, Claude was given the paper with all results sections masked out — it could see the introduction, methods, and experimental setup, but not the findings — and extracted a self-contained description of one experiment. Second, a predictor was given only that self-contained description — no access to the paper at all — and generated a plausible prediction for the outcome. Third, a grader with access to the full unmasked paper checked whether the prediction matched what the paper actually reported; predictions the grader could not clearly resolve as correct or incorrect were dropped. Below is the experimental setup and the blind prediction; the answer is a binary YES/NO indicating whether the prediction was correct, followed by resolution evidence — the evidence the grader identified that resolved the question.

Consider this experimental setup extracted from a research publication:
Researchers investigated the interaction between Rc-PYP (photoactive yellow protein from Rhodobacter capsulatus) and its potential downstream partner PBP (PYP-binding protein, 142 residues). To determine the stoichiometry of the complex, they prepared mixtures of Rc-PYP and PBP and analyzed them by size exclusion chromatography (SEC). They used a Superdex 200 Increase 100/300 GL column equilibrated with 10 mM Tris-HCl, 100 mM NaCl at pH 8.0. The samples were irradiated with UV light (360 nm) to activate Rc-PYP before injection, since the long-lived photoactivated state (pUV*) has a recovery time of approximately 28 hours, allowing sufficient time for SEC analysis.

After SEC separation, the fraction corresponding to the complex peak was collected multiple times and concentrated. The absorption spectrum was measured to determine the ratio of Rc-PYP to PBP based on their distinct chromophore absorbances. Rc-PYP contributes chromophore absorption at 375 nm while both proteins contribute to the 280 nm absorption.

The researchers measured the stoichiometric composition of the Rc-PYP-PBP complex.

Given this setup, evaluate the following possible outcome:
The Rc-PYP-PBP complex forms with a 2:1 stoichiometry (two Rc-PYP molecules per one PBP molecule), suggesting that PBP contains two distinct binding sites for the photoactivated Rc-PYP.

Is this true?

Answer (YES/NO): NO